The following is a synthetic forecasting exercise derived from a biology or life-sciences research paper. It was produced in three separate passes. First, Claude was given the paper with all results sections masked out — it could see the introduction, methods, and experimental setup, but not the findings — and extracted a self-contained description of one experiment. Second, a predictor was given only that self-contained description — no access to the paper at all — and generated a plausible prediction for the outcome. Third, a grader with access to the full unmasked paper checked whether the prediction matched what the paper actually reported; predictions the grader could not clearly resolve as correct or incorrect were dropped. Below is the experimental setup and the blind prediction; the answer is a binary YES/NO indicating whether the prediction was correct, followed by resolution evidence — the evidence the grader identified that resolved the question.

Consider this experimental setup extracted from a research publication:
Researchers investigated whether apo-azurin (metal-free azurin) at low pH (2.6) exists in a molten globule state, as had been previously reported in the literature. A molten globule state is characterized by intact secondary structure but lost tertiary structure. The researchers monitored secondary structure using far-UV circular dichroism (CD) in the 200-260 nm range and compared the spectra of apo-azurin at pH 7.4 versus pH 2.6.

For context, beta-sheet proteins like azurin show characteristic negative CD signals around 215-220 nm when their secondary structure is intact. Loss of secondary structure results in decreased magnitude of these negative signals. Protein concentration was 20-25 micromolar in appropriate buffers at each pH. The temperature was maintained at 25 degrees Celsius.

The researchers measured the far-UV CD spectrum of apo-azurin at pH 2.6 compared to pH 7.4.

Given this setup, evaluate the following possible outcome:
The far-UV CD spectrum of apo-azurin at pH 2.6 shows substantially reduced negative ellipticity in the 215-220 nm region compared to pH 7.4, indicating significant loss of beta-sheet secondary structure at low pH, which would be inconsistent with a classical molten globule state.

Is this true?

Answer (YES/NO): YES